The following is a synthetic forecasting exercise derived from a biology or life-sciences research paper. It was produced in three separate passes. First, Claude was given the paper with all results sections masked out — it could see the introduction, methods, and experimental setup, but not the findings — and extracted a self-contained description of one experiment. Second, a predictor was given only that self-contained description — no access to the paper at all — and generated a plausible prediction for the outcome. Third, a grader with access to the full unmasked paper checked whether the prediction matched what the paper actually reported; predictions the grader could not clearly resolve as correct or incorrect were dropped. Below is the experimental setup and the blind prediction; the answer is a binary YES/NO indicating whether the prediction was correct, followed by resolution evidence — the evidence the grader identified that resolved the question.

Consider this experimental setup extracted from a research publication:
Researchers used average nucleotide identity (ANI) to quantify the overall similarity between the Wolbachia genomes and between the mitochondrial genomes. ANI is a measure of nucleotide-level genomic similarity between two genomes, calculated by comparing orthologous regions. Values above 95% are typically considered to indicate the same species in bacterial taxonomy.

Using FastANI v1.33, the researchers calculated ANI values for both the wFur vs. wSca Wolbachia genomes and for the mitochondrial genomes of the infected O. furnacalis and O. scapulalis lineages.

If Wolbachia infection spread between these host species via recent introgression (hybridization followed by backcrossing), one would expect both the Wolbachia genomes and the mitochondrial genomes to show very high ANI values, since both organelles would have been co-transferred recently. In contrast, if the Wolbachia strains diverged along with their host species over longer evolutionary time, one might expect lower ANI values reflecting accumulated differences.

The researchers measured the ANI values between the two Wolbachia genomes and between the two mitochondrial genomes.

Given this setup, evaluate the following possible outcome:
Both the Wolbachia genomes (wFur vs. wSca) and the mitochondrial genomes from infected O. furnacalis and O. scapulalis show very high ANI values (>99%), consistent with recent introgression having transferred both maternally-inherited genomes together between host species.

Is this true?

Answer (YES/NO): YES